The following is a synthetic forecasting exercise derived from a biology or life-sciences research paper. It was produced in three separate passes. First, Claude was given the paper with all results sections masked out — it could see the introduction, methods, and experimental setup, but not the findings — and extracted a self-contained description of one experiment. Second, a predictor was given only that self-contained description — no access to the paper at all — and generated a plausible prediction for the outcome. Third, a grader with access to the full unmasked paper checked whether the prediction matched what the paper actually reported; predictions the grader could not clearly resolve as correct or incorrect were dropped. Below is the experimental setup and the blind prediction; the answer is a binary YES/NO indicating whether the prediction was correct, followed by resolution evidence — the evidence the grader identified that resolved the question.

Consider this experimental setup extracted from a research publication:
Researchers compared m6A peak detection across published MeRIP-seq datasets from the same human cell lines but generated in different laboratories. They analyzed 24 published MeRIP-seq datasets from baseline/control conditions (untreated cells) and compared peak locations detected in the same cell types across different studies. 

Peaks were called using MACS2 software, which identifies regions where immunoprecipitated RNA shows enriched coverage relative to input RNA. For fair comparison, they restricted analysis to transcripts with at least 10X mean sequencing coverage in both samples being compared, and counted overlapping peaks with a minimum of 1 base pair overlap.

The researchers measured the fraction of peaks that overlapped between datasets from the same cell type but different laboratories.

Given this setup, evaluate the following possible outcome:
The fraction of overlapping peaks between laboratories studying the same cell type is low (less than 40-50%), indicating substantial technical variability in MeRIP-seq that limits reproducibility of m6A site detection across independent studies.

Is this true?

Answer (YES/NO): YES